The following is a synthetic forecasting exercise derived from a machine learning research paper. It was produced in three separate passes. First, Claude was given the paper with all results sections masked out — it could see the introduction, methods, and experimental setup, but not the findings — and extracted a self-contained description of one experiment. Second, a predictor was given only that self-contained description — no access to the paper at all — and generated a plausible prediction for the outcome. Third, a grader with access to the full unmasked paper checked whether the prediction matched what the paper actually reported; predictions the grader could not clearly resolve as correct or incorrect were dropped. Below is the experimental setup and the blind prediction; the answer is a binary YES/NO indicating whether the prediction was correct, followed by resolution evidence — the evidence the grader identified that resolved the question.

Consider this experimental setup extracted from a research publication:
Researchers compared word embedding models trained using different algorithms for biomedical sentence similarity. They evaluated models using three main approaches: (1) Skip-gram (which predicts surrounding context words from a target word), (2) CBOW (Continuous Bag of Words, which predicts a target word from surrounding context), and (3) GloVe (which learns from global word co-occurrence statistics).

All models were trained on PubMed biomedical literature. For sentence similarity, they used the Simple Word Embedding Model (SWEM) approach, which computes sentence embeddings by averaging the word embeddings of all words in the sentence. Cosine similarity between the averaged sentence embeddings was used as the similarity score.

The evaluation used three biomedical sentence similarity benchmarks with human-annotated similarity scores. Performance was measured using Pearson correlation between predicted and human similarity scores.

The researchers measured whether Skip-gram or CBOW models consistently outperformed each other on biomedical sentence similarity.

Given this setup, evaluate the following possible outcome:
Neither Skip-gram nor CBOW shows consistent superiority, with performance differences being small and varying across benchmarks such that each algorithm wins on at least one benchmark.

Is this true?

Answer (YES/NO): NO